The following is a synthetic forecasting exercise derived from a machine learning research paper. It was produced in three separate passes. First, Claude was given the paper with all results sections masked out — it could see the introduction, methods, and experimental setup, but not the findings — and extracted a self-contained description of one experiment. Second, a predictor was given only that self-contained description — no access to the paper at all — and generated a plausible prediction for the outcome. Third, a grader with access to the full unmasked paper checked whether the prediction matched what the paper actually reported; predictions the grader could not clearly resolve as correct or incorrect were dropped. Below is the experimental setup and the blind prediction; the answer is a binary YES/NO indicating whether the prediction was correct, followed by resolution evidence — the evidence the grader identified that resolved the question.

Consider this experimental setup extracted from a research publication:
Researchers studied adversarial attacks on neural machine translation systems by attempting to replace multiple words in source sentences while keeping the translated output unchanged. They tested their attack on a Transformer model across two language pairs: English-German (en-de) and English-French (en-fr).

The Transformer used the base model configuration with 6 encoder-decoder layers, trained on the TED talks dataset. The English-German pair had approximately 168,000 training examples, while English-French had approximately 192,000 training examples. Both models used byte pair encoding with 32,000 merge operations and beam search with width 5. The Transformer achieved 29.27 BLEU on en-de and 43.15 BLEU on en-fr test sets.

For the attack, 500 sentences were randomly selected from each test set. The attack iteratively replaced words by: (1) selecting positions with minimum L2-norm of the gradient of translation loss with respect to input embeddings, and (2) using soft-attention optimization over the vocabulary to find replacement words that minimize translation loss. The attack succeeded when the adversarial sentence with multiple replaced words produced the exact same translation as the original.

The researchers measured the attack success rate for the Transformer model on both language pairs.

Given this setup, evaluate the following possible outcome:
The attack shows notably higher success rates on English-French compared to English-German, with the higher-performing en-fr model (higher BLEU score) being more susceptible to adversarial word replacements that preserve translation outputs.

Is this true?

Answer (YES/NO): NO